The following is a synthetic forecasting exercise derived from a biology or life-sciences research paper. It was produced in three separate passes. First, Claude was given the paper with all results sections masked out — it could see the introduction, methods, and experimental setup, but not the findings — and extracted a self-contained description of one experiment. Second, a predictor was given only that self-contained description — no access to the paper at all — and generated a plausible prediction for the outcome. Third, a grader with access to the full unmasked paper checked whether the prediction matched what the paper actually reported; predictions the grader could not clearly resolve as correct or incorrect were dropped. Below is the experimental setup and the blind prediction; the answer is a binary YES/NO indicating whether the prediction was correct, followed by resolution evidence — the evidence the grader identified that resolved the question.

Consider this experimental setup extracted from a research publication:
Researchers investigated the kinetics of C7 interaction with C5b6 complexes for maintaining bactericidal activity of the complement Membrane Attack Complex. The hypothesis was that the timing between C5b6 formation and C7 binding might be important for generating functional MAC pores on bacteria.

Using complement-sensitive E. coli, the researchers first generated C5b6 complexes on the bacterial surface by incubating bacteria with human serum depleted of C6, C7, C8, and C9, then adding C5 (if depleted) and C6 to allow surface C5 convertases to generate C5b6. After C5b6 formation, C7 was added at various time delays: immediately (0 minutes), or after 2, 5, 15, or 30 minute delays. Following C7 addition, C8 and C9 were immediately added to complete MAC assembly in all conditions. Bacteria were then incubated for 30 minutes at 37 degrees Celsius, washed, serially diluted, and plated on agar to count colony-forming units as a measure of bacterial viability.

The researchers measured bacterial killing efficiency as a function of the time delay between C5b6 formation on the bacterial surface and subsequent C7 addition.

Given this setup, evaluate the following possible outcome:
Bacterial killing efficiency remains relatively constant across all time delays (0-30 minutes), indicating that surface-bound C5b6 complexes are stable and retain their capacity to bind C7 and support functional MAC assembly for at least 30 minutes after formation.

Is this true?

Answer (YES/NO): NO